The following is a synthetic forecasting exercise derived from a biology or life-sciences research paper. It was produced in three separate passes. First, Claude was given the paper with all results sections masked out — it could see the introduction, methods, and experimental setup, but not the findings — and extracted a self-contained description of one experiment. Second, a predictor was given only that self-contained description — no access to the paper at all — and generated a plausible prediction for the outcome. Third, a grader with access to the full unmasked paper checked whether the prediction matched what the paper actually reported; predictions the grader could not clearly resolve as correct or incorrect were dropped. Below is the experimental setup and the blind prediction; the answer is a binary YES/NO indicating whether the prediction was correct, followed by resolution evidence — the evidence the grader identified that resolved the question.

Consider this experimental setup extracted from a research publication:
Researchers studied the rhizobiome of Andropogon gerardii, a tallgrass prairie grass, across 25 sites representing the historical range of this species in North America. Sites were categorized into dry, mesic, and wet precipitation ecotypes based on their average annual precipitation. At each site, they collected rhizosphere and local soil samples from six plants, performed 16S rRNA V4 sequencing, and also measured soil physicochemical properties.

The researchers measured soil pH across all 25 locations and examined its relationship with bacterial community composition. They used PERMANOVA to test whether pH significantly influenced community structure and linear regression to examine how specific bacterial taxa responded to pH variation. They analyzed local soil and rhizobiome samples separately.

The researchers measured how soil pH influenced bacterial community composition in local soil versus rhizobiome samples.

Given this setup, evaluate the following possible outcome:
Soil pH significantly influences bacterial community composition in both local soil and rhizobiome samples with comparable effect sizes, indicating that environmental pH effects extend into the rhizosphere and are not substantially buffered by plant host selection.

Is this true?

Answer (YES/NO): NO